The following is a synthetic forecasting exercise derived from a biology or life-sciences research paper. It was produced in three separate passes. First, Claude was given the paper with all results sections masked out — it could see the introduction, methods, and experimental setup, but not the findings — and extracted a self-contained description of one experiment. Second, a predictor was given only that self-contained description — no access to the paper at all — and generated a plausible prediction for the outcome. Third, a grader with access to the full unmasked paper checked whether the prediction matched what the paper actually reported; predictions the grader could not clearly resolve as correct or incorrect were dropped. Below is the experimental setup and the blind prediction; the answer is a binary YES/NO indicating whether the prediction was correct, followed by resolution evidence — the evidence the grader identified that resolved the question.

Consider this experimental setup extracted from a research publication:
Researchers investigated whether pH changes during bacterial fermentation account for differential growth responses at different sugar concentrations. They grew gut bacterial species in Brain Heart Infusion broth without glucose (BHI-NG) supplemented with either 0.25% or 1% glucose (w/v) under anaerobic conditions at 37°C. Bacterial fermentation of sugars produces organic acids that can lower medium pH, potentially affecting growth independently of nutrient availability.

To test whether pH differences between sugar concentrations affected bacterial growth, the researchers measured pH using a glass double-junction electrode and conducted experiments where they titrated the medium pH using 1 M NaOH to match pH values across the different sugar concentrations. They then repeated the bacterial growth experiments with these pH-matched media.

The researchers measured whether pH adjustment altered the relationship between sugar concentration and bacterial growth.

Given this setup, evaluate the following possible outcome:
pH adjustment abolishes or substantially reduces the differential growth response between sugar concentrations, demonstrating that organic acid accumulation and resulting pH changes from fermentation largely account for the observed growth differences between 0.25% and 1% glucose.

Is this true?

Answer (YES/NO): NO